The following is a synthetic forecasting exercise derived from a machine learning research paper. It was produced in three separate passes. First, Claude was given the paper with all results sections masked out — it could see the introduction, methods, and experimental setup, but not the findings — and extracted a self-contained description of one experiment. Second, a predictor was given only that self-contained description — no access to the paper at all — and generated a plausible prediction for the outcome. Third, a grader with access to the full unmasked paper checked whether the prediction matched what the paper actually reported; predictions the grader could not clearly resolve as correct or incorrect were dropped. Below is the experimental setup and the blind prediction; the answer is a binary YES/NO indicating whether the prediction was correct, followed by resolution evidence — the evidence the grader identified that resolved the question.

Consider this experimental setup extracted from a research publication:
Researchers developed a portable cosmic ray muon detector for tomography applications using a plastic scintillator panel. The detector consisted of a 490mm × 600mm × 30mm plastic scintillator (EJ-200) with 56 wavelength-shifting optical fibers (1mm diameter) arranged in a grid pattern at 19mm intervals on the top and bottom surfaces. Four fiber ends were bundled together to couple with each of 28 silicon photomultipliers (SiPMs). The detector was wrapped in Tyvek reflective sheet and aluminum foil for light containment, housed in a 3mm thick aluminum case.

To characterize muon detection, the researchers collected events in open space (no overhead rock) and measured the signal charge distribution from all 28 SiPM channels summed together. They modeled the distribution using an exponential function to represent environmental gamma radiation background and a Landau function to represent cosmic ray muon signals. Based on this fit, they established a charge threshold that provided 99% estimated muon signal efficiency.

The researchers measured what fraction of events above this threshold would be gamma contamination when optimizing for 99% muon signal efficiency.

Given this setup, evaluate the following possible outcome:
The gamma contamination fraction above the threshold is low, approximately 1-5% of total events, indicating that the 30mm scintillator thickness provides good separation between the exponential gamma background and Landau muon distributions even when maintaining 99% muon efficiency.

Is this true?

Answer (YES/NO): YES